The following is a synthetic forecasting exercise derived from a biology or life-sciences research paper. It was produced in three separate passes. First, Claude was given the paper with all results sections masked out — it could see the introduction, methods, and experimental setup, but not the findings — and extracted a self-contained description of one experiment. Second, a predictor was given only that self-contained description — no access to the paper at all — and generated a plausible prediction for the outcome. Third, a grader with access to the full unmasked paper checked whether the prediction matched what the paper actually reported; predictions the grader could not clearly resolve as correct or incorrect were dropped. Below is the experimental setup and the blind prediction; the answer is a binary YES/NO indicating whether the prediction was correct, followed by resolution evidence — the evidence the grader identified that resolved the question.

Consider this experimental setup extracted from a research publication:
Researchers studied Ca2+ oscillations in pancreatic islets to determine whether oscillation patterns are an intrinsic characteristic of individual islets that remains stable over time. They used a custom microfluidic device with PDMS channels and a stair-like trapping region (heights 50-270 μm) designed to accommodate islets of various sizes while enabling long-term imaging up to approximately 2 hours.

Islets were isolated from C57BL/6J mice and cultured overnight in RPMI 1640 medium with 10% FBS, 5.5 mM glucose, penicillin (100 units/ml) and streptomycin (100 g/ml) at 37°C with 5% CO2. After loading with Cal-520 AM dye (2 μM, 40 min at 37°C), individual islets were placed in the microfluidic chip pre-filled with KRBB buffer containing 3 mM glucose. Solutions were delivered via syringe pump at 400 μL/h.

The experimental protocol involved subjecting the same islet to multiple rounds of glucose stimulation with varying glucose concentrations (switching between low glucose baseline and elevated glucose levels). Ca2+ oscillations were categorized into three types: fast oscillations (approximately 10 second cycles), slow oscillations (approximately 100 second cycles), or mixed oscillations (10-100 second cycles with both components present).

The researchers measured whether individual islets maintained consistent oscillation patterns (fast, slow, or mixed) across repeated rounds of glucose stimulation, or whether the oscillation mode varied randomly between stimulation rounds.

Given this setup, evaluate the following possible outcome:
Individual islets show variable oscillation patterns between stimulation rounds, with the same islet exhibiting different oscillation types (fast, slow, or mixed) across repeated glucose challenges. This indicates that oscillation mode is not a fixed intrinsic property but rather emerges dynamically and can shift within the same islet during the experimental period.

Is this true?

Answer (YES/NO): NO